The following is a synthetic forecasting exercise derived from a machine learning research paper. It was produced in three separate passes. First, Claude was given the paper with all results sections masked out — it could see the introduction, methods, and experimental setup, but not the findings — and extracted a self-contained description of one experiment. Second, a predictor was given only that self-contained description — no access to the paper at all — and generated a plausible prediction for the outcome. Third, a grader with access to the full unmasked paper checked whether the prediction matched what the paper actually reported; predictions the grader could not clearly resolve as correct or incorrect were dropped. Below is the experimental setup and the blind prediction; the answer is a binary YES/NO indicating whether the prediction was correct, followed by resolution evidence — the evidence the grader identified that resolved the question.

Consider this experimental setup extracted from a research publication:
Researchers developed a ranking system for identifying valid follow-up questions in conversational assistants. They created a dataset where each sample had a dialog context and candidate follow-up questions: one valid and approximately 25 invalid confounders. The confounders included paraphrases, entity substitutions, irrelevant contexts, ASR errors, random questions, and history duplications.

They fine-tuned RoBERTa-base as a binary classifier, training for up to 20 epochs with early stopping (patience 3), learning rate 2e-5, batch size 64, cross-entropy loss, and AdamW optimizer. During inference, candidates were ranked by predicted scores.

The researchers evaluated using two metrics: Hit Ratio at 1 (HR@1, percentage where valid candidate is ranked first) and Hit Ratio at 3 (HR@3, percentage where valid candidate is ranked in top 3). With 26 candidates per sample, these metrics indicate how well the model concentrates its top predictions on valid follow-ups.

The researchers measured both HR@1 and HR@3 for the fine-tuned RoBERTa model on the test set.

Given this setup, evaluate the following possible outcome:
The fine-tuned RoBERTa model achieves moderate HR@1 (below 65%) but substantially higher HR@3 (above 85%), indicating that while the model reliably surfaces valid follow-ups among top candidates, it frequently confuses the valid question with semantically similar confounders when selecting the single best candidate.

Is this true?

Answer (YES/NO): NO